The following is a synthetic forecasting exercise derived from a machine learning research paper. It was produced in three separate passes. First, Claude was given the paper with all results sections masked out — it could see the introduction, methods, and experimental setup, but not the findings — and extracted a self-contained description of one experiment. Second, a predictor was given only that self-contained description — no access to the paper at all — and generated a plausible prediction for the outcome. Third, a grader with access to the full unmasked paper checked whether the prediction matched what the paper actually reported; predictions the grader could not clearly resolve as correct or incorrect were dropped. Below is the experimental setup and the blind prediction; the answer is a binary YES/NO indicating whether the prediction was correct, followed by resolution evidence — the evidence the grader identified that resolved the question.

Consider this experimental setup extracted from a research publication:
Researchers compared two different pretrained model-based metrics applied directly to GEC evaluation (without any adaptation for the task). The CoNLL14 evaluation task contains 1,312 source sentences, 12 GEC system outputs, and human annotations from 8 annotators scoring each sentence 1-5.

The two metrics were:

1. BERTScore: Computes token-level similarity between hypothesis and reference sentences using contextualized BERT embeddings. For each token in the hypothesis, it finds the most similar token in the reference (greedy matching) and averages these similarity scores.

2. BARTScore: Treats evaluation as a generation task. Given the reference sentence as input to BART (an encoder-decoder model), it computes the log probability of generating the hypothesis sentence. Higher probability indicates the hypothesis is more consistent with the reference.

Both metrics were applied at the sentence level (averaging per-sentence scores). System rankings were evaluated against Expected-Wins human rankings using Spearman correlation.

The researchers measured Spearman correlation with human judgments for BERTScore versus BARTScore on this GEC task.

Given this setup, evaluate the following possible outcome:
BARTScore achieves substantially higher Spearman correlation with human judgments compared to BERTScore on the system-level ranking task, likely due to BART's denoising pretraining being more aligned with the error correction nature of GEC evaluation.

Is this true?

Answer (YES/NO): YES